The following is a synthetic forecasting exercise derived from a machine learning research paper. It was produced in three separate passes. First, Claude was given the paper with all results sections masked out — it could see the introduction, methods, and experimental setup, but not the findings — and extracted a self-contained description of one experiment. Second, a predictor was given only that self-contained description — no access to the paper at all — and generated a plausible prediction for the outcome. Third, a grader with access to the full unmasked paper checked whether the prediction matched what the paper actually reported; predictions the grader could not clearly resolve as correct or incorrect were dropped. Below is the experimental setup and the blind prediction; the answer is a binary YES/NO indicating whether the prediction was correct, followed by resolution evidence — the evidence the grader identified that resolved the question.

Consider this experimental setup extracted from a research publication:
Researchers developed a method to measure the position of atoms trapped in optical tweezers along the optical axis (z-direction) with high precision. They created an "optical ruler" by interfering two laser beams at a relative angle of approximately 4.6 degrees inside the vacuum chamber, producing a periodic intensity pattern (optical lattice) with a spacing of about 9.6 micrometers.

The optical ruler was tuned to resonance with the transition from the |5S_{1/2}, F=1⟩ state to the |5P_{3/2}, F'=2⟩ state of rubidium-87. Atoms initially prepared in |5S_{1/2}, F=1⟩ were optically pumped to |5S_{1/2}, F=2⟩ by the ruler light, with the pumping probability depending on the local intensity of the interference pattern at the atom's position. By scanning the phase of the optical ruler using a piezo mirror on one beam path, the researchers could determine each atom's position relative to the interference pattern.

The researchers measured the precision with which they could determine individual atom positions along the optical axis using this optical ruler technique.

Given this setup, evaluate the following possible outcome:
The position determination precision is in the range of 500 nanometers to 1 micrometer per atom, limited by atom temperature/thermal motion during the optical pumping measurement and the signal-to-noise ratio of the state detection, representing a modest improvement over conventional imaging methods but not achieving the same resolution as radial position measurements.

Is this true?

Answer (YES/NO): NO